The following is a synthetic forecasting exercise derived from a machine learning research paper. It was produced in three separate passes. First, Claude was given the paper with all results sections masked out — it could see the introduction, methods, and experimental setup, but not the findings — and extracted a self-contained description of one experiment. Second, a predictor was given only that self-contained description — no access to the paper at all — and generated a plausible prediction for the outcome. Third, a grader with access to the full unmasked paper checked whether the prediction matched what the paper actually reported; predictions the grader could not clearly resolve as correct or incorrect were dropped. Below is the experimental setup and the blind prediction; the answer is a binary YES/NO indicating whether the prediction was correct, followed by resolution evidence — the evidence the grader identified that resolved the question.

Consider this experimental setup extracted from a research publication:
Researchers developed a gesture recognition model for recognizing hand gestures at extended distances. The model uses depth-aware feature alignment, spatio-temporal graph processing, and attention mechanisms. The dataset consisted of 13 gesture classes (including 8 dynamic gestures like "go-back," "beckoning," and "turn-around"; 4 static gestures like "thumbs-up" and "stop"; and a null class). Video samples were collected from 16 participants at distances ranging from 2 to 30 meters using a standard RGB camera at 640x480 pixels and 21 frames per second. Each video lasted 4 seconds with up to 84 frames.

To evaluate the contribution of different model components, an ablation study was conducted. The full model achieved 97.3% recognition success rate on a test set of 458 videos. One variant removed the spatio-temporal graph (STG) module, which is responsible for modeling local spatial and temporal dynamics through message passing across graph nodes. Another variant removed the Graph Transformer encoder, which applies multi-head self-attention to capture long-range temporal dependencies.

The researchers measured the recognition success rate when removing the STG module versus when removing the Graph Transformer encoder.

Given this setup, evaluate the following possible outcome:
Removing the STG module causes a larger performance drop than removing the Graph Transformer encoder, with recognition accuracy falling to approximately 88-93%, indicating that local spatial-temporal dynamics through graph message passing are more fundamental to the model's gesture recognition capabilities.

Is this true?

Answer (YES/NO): NO